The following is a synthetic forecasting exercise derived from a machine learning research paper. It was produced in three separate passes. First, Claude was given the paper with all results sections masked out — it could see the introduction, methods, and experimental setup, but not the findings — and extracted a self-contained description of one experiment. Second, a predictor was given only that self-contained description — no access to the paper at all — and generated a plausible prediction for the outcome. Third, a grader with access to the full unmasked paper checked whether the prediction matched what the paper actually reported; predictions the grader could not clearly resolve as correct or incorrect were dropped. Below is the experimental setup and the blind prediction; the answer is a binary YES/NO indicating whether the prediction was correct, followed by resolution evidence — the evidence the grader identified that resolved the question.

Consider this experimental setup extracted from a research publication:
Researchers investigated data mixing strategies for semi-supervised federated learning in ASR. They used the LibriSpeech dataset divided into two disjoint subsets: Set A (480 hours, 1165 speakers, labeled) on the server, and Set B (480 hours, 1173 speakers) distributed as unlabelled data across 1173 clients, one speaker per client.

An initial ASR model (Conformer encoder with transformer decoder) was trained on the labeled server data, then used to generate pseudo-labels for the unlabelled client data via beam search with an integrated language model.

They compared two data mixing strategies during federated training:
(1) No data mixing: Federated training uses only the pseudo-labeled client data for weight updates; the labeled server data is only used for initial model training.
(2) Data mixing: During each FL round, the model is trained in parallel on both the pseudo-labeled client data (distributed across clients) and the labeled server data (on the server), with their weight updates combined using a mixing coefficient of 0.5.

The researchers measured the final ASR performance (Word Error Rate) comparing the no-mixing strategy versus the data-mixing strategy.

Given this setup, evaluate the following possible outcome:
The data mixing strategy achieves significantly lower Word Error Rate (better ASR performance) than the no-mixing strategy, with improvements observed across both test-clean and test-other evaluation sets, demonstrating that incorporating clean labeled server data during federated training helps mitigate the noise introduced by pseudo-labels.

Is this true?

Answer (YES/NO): NO